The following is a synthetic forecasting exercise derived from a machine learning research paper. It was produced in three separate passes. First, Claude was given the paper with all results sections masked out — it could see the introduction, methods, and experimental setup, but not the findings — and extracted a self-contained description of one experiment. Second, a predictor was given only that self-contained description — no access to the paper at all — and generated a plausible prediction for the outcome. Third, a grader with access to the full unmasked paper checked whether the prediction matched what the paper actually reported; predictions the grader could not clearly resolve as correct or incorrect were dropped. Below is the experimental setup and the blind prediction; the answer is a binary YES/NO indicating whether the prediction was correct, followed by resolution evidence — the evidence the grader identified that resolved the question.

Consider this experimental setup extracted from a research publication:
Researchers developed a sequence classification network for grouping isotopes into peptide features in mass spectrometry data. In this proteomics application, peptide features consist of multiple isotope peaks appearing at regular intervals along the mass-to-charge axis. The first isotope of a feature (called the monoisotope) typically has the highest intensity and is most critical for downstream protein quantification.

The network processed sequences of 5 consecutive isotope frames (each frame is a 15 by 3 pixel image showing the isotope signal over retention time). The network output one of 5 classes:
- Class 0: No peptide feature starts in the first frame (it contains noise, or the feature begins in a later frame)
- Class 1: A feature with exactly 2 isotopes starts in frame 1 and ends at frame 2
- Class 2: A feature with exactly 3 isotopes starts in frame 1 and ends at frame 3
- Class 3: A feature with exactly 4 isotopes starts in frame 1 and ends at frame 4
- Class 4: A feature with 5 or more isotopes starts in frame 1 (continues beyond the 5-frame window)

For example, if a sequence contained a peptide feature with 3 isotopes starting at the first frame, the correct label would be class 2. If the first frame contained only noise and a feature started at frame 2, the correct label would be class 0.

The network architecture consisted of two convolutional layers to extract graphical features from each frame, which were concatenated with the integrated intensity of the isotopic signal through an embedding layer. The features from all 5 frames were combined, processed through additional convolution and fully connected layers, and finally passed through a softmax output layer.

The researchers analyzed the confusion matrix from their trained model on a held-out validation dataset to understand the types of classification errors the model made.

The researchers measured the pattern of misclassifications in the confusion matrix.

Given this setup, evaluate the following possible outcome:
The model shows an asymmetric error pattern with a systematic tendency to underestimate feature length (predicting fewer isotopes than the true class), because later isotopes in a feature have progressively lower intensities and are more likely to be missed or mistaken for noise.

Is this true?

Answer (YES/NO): NO